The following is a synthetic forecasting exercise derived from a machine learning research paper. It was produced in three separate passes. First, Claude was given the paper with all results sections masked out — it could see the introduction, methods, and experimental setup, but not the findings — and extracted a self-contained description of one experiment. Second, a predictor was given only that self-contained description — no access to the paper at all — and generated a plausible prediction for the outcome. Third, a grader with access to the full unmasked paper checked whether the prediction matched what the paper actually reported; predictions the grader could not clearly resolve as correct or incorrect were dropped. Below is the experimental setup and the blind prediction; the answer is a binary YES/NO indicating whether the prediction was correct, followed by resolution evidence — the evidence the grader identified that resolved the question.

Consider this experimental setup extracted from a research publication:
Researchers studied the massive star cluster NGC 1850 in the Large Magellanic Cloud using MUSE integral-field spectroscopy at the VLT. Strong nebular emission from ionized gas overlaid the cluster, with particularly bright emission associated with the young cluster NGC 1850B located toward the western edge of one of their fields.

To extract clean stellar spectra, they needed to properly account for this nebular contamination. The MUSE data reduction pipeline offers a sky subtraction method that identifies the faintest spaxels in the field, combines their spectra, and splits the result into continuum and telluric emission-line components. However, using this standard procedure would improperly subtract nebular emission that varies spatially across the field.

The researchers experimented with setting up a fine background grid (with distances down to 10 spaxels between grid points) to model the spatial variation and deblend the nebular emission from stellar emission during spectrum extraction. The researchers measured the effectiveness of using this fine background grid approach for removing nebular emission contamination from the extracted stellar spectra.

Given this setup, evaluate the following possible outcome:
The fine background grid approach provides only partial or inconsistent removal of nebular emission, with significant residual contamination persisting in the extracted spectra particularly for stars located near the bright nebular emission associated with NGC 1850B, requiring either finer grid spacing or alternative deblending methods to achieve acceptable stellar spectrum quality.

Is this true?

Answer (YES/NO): NO